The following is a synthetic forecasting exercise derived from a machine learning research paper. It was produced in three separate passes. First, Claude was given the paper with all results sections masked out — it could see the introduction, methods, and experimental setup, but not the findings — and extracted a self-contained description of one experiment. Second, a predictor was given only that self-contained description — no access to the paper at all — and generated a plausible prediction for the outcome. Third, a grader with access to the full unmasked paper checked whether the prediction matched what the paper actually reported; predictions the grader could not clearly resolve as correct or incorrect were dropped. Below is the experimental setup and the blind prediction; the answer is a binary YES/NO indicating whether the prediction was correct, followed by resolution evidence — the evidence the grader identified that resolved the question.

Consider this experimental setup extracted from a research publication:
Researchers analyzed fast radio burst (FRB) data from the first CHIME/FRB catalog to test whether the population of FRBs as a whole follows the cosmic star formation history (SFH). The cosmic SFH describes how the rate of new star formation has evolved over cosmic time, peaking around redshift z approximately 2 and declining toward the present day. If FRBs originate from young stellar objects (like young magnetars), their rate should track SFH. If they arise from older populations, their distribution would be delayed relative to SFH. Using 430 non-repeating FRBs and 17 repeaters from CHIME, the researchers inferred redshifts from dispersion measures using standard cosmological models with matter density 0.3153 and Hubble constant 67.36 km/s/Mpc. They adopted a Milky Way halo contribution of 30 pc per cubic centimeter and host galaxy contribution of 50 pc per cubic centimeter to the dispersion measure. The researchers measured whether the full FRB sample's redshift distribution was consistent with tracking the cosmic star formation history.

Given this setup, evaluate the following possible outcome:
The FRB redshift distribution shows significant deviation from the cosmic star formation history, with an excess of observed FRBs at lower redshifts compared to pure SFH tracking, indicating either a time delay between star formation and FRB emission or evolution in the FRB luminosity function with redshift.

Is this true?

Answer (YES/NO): YES